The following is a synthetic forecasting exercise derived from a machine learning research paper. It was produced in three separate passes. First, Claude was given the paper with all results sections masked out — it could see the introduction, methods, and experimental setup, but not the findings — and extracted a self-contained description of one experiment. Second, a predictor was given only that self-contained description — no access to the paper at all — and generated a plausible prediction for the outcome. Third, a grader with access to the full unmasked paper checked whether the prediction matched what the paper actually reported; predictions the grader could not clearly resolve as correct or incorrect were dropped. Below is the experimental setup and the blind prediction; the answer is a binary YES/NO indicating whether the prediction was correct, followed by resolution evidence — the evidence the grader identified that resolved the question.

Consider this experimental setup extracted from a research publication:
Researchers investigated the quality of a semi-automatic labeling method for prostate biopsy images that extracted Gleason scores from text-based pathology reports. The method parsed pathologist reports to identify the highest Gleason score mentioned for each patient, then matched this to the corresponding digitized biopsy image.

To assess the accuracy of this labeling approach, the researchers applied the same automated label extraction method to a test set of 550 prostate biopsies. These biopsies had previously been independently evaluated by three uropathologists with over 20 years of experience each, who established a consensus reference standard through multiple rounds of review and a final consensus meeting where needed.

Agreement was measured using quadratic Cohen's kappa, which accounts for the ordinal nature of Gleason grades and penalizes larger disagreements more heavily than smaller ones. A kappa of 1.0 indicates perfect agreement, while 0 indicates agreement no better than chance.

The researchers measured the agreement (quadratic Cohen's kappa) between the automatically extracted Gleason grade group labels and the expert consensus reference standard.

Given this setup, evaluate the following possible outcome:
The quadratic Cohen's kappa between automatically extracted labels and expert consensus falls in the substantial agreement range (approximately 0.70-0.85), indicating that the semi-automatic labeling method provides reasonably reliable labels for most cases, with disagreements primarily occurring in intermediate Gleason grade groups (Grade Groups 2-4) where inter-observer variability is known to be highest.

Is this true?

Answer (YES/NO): NO